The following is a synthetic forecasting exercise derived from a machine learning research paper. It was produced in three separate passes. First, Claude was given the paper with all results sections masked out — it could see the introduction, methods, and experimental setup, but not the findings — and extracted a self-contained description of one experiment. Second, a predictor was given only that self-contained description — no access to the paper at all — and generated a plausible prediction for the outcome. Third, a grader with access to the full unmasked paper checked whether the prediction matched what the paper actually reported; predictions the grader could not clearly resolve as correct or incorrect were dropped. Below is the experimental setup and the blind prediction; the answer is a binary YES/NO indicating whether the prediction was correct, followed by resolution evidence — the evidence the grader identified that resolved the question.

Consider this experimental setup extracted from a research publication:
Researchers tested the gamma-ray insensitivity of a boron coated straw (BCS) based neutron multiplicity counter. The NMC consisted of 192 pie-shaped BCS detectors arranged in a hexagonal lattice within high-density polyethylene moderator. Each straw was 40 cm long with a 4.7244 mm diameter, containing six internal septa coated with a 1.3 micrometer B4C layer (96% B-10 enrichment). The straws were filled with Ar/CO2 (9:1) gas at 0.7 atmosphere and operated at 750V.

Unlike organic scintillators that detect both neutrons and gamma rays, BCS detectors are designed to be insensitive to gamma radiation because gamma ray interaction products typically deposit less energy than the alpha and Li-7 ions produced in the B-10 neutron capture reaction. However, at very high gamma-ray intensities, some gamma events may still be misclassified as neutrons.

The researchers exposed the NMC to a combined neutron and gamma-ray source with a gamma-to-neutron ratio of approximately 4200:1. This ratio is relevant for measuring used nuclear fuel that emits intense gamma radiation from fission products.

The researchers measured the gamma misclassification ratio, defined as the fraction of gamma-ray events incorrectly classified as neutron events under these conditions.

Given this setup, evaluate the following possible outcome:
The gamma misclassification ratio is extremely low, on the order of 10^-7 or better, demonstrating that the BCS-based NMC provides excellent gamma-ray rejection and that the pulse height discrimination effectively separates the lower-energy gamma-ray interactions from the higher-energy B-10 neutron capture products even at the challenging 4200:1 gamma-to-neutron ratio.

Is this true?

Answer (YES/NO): NO